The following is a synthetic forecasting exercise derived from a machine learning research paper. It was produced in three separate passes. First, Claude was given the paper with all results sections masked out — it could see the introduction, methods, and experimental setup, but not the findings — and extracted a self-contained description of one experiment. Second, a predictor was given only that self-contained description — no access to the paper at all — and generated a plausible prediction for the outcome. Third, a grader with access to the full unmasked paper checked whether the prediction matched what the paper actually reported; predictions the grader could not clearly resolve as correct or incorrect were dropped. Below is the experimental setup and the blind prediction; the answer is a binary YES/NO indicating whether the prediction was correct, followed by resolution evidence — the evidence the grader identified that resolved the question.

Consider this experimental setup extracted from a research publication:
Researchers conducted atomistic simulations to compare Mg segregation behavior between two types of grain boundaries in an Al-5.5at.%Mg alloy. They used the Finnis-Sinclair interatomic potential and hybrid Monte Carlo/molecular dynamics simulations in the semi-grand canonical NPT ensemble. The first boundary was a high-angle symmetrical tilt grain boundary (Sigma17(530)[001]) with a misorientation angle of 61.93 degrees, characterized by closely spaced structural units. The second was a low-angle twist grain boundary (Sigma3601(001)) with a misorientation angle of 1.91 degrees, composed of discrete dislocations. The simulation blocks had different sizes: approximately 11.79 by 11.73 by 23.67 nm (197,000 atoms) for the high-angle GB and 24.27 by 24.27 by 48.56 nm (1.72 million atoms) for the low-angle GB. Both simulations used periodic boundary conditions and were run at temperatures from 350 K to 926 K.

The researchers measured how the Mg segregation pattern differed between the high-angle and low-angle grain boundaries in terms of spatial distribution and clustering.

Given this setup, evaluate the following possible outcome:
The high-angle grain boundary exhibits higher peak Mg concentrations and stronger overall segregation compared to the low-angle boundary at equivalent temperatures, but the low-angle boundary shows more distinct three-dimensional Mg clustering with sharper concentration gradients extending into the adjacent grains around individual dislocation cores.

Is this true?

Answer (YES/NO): NO